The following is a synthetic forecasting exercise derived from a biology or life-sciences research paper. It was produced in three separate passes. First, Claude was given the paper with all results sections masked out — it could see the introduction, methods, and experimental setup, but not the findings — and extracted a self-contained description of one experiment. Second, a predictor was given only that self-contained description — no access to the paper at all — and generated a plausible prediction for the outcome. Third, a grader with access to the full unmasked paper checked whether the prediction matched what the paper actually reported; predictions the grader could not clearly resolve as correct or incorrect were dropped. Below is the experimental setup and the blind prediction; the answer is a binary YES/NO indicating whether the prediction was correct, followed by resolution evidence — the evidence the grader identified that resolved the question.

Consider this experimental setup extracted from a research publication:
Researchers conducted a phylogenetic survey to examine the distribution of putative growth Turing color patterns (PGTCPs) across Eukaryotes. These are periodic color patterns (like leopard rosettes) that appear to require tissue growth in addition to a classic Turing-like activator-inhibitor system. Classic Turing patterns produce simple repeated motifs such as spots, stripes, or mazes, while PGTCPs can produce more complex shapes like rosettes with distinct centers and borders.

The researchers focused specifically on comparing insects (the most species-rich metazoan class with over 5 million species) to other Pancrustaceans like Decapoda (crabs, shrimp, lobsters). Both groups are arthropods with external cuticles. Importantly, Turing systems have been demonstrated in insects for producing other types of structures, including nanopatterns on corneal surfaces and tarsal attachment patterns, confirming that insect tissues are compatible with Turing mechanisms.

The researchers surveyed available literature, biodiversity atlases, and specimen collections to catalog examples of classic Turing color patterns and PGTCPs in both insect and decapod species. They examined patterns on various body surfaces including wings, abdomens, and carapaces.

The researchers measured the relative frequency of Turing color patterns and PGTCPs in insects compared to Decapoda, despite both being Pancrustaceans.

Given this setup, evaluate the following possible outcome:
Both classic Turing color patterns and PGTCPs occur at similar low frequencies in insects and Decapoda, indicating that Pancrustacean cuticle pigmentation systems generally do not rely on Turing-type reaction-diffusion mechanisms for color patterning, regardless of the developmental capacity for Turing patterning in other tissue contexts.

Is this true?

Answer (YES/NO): NO